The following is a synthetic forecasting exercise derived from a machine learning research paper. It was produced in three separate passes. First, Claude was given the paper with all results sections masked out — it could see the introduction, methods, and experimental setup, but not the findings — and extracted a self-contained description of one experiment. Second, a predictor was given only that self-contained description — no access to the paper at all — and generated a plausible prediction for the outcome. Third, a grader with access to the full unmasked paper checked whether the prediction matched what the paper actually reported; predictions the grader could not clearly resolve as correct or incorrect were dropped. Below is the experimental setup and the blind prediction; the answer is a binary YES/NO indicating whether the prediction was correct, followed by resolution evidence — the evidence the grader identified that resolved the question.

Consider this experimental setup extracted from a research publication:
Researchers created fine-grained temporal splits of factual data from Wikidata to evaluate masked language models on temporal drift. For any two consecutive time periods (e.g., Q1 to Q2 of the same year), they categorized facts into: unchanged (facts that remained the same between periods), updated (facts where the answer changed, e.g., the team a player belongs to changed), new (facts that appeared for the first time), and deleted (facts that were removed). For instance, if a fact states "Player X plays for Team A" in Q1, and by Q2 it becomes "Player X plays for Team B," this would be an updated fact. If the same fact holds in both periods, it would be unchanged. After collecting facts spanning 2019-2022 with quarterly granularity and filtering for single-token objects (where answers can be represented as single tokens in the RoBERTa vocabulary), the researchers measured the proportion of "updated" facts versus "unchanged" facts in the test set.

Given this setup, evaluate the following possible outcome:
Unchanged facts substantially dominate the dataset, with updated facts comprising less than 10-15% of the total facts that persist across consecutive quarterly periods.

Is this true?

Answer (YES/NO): NO